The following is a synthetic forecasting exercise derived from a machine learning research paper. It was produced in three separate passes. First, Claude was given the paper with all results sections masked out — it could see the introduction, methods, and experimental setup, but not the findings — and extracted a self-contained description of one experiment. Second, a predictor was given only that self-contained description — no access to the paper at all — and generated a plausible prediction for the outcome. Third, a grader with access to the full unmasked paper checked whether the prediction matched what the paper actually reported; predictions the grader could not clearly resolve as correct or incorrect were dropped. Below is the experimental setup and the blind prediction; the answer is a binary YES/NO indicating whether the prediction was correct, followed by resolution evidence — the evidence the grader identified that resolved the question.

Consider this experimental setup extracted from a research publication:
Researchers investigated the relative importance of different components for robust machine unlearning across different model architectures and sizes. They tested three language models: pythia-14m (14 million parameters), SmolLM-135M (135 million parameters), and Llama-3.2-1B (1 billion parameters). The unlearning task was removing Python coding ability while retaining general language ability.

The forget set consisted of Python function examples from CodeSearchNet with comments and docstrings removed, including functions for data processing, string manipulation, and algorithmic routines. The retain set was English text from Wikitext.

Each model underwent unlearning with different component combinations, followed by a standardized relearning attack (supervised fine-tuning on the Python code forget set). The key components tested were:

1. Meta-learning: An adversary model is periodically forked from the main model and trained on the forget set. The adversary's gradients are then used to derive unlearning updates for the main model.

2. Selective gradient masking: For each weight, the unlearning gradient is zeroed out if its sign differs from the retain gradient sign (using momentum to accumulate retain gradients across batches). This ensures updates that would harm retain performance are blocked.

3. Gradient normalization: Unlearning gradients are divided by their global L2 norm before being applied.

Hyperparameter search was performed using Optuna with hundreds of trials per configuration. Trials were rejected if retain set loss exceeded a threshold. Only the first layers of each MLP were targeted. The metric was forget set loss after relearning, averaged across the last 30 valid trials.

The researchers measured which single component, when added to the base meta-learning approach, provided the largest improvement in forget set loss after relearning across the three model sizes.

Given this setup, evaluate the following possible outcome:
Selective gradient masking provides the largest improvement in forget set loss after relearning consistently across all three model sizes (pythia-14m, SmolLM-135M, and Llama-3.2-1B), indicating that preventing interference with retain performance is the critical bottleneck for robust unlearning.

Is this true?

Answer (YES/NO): YES